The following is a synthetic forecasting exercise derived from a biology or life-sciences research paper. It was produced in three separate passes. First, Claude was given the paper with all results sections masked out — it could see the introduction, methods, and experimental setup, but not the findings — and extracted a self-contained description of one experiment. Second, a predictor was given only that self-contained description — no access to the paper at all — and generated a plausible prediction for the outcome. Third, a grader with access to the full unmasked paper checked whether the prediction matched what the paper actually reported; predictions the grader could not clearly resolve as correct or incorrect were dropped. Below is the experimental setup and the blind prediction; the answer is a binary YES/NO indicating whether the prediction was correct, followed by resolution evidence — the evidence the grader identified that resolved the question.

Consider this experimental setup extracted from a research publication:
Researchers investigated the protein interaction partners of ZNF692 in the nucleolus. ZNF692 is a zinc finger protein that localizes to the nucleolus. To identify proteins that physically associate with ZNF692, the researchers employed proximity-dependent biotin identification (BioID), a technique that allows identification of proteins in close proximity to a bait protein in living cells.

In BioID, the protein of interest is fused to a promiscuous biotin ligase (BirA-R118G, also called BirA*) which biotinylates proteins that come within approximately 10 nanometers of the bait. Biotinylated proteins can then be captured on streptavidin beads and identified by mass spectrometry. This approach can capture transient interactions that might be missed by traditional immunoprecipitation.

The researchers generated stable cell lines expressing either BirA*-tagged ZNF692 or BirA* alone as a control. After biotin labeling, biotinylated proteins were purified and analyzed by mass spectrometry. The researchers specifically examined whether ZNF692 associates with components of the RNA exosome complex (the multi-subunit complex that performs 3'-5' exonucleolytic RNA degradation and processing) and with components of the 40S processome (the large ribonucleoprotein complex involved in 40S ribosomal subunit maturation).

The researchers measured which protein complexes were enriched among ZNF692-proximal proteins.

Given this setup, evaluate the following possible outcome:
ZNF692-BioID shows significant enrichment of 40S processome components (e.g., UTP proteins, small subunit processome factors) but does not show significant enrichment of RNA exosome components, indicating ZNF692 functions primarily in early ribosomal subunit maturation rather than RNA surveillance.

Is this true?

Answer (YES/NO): NO